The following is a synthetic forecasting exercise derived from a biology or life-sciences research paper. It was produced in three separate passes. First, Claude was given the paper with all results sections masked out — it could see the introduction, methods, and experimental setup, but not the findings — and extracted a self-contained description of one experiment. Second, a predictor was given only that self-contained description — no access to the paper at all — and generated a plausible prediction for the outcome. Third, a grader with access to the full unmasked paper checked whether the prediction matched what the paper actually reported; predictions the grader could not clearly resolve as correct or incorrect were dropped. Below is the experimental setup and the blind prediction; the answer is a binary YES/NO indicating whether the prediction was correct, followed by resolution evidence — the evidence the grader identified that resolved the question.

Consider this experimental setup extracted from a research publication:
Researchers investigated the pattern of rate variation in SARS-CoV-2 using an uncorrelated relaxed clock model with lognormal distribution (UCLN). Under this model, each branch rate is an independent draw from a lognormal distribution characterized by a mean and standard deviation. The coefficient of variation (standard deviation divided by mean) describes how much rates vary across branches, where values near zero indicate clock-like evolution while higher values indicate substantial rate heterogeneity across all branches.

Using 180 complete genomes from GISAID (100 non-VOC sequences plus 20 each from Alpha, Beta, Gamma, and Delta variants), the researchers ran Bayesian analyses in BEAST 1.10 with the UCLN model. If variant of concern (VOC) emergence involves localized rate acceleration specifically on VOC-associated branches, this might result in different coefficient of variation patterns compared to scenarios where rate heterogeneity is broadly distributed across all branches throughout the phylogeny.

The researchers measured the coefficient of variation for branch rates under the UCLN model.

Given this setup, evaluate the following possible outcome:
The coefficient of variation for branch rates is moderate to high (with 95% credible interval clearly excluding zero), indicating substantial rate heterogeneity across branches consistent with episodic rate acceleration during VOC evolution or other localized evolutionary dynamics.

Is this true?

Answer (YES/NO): YES